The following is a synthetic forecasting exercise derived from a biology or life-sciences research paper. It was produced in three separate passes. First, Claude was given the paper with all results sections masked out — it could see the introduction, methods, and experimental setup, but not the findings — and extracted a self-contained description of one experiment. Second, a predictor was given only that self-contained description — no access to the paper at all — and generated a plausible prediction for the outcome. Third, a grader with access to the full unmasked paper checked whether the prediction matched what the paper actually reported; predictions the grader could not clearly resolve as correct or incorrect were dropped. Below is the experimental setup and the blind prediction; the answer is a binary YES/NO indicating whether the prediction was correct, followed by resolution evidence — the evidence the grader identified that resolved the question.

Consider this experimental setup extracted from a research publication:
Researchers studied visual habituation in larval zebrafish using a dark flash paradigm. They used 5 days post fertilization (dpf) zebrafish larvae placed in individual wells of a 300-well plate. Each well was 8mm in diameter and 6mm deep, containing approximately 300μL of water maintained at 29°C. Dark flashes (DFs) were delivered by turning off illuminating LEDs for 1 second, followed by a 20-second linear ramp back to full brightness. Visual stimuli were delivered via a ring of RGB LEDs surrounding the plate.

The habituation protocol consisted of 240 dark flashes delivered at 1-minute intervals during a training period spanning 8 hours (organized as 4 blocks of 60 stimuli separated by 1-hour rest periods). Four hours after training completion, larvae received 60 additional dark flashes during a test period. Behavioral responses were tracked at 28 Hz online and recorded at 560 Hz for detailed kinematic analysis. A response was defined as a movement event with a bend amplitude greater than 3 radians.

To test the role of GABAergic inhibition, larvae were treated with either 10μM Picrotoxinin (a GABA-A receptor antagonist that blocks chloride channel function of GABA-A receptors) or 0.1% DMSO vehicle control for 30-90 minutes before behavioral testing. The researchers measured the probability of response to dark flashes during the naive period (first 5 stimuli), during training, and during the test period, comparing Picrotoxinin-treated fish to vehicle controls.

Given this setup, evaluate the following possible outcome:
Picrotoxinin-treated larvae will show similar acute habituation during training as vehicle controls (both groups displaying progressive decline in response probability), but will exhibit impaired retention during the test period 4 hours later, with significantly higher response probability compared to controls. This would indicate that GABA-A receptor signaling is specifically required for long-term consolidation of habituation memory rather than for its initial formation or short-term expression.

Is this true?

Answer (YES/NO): NO